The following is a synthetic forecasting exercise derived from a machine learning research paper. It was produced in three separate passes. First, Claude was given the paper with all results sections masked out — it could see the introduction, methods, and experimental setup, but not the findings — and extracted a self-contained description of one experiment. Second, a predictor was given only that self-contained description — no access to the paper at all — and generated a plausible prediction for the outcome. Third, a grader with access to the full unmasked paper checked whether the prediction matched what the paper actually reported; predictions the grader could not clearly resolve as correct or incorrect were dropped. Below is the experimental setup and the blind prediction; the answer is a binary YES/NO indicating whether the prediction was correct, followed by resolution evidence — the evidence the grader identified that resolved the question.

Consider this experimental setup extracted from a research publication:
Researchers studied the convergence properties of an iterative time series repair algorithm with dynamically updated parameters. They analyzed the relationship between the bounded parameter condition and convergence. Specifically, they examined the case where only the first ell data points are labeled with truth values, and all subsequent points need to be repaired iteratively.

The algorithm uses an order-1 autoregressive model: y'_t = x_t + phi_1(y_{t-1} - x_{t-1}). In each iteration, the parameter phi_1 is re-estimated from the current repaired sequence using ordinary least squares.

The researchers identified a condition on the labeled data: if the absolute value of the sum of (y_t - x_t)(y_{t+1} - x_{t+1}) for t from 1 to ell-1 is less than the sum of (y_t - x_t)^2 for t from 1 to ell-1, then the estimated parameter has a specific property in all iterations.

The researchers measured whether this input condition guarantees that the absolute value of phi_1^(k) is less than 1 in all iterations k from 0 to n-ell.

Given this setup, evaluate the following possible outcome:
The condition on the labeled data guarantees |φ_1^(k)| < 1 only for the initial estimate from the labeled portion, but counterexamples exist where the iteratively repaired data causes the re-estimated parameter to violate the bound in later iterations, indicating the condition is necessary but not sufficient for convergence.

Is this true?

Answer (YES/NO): NO